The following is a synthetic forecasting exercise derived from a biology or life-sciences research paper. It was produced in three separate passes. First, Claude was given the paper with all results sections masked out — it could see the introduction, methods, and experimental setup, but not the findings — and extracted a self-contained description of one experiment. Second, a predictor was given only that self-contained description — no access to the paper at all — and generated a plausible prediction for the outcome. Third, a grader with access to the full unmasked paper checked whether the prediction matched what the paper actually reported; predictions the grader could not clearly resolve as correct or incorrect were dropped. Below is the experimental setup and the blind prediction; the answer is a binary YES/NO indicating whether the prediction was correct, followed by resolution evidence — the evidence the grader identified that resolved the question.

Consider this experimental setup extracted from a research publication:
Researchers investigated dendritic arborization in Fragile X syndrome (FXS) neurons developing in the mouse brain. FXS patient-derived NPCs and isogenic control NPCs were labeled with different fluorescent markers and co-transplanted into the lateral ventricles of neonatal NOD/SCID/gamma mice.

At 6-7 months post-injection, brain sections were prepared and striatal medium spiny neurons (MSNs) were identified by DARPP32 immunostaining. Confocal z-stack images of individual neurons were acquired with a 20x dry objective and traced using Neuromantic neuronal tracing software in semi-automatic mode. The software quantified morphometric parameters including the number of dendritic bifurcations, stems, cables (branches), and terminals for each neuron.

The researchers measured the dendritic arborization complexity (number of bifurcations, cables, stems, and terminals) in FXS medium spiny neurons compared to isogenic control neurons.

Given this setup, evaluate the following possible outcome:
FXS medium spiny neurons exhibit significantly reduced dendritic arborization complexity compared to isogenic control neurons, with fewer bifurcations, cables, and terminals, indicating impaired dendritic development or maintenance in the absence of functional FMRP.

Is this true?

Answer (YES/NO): NO